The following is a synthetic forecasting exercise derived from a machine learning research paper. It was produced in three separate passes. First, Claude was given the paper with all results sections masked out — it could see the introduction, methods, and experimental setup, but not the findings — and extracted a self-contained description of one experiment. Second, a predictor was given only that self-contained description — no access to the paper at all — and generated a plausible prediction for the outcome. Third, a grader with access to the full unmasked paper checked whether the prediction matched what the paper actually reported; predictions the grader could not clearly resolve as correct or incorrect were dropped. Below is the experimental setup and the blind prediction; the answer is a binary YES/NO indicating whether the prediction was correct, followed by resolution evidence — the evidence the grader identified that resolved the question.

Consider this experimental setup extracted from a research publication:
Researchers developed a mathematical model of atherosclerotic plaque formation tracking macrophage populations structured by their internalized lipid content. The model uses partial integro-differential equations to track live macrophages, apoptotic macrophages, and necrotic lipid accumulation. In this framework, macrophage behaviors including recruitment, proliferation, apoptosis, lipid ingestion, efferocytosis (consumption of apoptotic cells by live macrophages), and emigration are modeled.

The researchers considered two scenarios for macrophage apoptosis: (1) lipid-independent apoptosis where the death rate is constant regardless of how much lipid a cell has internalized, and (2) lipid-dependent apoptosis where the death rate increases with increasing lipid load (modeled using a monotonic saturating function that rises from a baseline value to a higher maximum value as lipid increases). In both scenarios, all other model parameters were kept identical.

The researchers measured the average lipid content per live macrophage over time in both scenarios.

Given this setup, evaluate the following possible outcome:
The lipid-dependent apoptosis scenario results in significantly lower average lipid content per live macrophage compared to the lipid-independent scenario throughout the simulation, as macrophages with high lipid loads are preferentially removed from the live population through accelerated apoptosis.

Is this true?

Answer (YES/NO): NO